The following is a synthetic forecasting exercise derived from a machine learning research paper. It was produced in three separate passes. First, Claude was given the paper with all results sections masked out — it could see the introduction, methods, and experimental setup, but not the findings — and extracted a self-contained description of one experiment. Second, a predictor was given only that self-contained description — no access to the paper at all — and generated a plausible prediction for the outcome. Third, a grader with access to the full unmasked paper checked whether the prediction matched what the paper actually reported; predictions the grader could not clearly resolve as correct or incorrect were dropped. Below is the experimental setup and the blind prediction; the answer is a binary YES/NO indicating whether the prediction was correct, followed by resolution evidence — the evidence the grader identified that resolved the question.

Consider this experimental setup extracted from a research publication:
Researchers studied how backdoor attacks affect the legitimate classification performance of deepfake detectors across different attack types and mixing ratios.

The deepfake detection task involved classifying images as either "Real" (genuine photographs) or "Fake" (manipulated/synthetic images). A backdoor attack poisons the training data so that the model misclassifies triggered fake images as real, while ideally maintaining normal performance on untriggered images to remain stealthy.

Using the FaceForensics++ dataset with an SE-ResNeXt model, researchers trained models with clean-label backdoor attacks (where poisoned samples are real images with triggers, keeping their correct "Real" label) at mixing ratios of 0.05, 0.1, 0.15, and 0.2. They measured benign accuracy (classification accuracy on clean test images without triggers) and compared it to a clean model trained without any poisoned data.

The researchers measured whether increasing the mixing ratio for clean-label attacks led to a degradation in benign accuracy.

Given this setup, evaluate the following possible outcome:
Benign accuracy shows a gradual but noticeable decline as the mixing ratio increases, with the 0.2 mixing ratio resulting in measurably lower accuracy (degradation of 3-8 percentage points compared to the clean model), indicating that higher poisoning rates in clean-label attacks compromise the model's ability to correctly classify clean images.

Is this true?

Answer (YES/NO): NO